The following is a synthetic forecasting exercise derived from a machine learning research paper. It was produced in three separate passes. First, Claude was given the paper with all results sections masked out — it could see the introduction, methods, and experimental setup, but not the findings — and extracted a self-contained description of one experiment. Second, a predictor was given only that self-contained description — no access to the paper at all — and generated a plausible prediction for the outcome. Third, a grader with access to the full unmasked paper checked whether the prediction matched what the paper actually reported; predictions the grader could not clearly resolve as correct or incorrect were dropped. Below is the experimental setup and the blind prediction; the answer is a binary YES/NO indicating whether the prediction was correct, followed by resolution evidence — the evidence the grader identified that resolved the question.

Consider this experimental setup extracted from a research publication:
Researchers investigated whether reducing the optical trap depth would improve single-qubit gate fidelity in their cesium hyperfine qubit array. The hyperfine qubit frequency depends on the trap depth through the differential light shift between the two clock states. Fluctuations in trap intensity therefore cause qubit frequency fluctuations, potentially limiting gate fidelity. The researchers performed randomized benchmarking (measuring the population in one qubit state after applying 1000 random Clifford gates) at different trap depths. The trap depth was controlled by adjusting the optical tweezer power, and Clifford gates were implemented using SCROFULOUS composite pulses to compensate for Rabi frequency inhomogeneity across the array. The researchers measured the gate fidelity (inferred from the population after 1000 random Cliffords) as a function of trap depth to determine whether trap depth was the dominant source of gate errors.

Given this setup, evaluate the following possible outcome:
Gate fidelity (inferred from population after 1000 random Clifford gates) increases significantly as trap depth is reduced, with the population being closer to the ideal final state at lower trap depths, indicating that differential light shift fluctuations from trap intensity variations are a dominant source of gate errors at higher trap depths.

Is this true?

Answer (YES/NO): NO